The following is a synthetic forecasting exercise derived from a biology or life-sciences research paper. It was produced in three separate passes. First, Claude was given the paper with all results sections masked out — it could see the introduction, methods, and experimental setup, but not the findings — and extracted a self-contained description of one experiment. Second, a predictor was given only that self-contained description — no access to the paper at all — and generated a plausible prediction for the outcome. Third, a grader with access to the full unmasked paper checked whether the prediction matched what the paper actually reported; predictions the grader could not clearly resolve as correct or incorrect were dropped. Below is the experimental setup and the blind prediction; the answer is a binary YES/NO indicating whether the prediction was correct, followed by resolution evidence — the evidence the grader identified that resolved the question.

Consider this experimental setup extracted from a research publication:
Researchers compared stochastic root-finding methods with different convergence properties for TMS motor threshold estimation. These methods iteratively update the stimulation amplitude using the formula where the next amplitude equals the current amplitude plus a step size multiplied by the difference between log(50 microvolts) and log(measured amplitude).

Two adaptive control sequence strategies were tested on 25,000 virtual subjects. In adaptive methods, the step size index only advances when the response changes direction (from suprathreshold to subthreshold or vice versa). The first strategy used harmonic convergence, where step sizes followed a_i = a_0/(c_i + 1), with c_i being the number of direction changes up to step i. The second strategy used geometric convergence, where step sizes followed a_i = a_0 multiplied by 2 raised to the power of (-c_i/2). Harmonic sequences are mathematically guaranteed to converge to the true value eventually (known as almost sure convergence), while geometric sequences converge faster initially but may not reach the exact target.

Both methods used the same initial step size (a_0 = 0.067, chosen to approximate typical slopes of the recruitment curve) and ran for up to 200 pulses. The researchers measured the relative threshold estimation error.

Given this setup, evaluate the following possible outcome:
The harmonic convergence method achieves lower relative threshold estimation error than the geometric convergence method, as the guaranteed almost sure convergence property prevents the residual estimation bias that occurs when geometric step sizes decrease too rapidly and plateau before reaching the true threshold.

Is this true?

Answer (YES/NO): YES